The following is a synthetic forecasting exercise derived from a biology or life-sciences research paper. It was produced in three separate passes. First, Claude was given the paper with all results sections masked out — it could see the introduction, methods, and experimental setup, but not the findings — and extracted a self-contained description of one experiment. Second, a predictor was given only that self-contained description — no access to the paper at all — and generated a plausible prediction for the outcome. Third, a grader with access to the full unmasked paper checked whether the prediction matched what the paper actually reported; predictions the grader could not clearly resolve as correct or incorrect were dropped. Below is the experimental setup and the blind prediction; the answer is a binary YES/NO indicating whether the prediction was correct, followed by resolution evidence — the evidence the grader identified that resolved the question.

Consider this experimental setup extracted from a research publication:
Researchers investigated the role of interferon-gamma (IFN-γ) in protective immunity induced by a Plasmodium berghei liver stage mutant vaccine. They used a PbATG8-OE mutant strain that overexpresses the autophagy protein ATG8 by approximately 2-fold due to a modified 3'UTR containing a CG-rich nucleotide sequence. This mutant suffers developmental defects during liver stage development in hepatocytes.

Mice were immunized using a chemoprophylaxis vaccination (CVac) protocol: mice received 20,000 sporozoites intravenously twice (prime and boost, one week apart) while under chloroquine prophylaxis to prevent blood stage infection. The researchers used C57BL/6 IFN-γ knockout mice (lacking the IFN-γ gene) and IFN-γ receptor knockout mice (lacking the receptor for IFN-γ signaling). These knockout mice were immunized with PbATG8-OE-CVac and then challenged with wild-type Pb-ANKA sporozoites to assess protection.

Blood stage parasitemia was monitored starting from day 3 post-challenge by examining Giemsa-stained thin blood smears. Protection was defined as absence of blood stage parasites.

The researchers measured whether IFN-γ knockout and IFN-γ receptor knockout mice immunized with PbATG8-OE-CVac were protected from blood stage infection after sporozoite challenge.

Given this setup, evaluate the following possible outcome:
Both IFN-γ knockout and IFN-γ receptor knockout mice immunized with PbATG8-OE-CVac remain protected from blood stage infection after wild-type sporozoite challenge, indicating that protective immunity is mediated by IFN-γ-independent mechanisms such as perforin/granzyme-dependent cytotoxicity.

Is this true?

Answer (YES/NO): NO